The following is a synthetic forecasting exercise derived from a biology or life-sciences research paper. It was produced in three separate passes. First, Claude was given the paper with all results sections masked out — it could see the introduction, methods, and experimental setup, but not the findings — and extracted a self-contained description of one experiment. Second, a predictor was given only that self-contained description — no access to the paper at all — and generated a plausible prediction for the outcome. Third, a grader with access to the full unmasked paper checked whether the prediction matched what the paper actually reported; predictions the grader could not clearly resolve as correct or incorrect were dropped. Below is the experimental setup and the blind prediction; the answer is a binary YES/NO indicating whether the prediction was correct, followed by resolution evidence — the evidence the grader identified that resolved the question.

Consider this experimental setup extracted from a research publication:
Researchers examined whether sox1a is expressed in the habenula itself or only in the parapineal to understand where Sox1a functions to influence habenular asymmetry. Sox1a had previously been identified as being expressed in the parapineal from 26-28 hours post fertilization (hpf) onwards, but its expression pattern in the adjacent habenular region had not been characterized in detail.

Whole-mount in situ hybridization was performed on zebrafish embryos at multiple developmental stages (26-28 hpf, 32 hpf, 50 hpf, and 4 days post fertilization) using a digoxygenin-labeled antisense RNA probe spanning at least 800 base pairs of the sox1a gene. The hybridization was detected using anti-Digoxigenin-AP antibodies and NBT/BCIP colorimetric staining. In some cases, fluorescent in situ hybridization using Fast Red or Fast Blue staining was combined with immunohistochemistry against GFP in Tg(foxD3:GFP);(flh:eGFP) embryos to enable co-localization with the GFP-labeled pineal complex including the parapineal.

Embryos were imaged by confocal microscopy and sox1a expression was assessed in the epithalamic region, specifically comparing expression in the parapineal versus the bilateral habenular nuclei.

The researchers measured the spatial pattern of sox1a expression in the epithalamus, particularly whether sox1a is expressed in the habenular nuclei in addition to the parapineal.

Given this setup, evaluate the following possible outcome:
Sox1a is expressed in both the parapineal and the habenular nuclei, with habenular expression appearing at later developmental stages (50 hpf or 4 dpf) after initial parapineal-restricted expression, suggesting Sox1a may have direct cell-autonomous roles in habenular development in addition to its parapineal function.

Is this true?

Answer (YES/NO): NO